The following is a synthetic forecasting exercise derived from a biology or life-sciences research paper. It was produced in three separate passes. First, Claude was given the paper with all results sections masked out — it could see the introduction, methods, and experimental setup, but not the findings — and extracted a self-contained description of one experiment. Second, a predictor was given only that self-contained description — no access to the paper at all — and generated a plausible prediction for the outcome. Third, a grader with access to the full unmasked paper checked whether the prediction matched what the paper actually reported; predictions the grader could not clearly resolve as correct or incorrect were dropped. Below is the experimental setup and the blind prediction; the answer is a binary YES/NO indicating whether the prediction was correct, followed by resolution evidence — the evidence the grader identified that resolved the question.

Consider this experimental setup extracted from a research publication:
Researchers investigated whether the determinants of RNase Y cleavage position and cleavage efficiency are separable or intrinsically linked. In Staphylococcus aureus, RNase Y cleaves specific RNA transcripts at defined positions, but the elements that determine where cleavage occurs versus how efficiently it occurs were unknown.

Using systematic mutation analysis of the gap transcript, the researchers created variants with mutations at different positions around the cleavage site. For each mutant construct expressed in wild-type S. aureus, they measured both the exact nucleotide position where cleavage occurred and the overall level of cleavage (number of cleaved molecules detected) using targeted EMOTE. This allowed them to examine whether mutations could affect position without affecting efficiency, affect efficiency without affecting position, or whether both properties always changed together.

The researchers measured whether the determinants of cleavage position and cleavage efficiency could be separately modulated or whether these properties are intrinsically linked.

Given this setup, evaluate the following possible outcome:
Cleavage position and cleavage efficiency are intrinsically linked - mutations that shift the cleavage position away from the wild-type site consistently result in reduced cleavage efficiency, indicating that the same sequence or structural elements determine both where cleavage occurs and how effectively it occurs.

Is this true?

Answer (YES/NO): NO